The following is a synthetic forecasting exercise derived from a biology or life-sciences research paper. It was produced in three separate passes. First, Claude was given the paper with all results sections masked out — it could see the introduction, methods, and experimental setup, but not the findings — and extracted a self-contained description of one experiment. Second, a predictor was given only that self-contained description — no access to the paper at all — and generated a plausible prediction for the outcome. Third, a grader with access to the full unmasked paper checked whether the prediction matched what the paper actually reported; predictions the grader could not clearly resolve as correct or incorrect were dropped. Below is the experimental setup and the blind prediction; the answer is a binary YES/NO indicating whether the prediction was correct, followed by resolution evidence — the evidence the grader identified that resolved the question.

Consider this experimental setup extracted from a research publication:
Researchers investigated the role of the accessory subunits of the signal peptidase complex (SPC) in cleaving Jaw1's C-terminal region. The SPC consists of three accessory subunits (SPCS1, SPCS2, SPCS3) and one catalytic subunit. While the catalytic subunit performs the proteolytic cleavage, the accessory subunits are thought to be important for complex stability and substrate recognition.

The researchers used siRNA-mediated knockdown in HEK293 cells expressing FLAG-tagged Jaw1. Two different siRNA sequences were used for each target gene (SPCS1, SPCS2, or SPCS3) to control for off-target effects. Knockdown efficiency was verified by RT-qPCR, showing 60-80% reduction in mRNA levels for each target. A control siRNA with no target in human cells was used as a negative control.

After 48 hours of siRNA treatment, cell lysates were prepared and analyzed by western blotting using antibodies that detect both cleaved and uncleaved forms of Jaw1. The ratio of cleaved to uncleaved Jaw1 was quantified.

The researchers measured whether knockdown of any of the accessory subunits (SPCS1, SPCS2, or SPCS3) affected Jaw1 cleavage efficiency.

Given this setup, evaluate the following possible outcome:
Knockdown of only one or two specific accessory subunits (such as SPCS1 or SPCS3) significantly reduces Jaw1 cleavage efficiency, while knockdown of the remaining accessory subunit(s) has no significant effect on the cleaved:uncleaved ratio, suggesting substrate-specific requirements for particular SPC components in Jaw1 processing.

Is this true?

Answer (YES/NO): NO